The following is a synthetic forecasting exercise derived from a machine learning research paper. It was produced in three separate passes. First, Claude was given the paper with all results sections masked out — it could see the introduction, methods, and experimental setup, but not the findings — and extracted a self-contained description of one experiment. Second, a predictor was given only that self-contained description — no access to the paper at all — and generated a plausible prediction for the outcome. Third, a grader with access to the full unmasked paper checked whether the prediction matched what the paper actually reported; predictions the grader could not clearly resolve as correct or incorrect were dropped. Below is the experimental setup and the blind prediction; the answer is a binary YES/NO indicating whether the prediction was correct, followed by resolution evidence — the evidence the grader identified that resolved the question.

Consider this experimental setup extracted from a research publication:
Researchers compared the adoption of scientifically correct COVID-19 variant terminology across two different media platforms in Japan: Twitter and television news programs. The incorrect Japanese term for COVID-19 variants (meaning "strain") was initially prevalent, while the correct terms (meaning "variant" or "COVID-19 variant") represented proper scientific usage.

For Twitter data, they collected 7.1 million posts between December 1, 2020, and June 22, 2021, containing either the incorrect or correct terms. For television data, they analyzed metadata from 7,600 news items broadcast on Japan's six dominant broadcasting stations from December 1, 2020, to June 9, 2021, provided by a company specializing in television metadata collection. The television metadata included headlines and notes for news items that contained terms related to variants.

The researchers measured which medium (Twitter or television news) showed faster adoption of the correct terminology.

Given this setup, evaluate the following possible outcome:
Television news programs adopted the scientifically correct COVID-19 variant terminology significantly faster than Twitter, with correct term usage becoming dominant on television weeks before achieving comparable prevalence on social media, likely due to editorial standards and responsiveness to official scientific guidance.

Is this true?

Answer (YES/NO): NO